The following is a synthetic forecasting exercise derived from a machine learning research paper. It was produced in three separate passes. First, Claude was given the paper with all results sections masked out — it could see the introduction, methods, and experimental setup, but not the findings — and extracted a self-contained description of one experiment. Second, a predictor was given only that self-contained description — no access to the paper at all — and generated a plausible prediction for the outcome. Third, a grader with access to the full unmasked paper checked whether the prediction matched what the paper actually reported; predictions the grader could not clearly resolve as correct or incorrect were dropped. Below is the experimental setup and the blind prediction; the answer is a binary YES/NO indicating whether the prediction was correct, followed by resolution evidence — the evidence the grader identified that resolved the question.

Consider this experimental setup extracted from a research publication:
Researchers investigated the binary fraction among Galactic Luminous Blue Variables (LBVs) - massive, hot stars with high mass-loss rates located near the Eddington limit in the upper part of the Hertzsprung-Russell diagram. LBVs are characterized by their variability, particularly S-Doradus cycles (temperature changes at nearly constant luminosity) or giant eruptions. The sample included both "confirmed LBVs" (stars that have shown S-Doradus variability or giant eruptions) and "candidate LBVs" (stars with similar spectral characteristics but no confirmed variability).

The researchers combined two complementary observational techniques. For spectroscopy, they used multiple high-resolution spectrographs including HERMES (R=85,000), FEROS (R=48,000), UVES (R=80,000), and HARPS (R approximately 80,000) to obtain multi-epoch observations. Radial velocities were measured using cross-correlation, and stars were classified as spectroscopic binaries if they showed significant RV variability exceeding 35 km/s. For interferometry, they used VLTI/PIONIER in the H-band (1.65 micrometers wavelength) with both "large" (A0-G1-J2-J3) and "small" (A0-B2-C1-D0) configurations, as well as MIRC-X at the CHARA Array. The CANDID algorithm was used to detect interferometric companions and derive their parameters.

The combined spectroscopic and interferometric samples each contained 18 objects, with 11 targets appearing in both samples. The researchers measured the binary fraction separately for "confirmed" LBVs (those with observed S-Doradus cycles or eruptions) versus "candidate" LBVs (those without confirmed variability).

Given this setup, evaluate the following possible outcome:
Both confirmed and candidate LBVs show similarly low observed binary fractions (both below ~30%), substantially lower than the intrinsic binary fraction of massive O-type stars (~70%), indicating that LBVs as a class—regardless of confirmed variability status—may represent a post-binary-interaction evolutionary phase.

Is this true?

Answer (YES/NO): NO